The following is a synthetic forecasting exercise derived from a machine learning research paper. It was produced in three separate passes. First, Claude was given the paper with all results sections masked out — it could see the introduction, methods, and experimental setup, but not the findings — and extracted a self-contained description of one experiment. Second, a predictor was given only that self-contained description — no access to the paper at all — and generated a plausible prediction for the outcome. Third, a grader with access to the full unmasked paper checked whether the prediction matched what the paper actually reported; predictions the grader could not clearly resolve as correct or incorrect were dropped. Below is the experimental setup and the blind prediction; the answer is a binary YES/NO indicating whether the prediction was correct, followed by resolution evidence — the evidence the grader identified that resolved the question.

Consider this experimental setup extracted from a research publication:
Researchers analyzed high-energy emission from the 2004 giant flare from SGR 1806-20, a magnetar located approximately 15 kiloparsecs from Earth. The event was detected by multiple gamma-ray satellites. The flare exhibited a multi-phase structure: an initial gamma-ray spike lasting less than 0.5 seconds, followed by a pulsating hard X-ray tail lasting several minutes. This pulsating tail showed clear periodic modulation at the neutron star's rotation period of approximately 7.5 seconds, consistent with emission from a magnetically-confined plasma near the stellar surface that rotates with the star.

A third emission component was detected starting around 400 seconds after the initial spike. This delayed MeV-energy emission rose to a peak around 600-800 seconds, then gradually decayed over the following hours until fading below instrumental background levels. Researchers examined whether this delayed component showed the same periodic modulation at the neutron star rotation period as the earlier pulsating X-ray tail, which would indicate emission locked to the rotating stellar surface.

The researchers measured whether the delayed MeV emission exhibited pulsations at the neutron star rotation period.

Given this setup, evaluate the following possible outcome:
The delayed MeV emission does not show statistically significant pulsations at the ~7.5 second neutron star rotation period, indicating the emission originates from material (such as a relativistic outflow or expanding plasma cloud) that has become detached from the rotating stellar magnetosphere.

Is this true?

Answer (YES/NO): YES